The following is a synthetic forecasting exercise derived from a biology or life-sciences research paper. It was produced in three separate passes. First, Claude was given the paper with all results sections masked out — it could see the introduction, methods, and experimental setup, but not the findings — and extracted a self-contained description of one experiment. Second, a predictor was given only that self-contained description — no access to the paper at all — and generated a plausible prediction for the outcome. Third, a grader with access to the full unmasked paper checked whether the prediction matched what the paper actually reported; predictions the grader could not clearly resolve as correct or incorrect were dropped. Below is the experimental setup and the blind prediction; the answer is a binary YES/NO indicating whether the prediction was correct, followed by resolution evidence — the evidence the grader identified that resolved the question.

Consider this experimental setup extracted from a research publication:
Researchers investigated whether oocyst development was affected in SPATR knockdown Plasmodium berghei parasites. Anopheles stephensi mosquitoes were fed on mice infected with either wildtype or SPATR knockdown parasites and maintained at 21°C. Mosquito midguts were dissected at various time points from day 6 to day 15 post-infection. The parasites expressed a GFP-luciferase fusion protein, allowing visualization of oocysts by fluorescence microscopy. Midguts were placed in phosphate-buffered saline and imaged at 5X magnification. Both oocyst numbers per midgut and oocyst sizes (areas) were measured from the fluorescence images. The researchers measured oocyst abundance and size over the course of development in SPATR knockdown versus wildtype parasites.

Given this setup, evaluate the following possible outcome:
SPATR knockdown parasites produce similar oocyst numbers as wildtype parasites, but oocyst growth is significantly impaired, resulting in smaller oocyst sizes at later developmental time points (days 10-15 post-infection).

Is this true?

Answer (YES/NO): NO